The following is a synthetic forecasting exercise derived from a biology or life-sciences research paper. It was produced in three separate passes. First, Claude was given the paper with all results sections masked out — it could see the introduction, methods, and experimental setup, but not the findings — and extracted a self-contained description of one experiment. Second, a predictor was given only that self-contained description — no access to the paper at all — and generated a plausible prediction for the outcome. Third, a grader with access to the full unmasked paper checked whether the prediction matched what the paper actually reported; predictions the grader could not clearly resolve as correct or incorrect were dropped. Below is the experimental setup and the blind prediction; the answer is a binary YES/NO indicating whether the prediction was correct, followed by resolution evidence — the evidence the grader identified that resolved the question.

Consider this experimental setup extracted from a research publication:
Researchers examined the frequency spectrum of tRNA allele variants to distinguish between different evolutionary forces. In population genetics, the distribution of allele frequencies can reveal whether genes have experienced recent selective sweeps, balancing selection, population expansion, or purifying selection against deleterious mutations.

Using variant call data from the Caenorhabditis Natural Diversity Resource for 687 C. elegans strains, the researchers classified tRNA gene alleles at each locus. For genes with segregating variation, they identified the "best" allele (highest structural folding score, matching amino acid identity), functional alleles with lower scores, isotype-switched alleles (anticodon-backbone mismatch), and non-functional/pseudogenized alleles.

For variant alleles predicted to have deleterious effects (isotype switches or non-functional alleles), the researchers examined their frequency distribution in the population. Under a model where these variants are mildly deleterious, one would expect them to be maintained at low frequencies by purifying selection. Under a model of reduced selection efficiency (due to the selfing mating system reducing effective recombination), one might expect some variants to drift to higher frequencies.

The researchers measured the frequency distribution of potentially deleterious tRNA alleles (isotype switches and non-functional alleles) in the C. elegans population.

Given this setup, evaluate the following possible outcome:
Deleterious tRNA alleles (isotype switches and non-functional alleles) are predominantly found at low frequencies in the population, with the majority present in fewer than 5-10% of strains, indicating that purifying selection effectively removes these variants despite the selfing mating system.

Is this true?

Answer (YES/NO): YES